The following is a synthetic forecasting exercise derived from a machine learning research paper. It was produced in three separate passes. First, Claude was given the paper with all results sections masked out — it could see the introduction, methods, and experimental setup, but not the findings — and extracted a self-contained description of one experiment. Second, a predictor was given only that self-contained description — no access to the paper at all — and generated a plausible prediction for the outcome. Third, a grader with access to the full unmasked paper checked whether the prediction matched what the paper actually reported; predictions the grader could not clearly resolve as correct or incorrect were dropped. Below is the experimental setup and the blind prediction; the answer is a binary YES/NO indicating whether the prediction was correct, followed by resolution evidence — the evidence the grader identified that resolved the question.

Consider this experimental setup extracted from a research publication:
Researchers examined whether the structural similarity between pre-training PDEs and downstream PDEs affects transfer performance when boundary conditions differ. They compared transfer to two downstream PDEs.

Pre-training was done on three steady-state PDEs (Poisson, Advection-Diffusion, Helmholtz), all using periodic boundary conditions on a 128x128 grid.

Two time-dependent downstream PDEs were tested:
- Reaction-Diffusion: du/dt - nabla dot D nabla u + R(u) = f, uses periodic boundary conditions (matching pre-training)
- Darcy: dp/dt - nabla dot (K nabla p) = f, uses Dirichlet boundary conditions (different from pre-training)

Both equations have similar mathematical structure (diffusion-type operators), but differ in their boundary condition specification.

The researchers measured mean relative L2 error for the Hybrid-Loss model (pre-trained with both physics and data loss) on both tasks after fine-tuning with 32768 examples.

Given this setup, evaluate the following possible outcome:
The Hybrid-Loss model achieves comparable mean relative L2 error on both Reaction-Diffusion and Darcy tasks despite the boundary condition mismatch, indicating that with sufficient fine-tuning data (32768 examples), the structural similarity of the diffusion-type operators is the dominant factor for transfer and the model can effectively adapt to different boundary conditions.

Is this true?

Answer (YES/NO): NO